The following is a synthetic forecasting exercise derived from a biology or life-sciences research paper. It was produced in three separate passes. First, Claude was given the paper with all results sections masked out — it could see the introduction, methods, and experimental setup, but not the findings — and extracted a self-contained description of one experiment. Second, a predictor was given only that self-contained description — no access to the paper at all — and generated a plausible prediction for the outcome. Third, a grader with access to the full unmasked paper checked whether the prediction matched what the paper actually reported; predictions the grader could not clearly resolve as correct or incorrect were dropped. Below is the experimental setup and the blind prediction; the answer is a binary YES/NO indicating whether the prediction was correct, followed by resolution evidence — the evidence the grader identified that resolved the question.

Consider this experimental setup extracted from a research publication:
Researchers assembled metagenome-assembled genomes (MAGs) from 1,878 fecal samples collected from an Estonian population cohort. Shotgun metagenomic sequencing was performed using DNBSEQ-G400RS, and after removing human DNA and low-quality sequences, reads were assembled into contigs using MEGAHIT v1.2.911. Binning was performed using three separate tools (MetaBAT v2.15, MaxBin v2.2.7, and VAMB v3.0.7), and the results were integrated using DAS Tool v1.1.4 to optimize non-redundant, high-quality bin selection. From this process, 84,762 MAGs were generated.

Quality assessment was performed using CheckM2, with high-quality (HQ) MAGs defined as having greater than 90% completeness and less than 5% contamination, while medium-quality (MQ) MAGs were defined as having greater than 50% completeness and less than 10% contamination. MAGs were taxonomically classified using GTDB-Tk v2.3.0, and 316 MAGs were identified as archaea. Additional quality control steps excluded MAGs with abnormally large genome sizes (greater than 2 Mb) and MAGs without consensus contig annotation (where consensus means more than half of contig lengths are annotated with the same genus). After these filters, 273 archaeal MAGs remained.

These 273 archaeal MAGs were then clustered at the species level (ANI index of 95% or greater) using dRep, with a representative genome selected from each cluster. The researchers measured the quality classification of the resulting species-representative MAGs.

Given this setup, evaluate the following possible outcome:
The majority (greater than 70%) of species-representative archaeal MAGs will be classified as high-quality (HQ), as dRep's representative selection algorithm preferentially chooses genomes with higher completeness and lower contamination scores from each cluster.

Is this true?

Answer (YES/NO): YES